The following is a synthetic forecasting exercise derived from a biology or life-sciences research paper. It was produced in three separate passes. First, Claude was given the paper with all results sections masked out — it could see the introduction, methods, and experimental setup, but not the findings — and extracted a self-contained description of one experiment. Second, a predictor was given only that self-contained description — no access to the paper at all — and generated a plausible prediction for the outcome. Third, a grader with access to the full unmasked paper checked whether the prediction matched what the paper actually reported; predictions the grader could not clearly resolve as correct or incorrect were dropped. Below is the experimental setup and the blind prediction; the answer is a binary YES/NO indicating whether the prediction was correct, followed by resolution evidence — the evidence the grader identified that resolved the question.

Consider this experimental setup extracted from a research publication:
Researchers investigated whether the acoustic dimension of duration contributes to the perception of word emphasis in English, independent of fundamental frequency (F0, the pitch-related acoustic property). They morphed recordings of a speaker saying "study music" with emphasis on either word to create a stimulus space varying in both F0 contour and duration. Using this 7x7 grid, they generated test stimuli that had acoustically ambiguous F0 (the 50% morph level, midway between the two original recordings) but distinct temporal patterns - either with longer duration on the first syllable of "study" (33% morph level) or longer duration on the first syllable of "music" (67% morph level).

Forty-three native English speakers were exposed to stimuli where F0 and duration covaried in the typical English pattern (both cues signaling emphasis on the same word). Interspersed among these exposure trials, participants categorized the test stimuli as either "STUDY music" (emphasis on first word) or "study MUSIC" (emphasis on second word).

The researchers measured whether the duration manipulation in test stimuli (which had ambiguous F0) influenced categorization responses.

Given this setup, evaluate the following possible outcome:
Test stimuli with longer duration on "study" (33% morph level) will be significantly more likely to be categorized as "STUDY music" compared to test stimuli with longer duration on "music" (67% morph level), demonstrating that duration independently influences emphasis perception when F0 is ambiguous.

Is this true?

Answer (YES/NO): YES